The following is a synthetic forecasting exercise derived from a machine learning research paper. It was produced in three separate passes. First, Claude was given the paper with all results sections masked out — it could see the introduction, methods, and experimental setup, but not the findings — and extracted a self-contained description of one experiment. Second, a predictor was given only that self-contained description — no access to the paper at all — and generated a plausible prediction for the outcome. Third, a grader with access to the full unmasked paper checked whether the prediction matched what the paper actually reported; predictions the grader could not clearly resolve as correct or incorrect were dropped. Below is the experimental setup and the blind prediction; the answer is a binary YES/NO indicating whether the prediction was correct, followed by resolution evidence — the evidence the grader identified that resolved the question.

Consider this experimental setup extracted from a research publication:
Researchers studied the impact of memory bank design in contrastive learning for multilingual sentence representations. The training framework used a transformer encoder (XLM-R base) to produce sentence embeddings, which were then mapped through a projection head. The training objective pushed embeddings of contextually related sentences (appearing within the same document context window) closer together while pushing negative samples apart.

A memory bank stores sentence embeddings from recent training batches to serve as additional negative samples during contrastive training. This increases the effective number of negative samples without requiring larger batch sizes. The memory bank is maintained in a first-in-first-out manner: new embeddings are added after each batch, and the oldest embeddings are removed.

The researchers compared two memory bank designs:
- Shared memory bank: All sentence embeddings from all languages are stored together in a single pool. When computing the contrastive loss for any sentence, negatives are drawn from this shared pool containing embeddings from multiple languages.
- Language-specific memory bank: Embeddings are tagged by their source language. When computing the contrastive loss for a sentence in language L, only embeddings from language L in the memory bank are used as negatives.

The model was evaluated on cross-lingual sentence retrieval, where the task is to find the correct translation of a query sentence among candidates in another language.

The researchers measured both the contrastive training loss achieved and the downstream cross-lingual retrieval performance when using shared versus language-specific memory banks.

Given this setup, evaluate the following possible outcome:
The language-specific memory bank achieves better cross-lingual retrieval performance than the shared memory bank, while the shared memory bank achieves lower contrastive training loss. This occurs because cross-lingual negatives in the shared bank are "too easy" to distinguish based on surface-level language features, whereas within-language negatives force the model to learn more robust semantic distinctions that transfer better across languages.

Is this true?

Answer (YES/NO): YES